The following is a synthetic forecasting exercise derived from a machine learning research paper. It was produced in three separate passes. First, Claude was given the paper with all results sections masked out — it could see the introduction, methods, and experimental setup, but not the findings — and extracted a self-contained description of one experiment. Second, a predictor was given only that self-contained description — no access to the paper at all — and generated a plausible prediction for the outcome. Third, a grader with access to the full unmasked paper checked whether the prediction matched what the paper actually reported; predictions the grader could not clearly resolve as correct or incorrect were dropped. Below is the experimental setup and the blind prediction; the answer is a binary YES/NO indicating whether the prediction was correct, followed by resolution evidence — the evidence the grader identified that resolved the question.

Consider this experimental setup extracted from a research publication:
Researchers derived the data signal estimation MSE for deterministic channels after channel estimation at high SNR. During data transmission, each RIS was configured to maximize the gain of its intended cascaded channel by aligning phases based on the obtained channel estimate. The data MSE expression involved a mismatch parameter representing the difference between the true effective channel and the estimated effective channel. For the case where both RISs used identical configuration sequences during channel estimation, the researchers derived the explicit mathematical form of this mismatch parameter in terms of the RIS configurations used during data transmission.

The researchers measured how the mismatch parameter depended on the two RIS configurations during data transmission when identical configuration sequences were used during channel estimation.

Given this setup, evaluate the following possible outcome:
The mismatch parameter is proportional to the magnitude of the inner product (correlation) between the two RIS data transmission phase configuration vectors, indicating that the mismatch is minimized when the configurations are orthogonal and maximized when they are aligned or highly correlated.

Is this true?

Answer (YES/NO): NO